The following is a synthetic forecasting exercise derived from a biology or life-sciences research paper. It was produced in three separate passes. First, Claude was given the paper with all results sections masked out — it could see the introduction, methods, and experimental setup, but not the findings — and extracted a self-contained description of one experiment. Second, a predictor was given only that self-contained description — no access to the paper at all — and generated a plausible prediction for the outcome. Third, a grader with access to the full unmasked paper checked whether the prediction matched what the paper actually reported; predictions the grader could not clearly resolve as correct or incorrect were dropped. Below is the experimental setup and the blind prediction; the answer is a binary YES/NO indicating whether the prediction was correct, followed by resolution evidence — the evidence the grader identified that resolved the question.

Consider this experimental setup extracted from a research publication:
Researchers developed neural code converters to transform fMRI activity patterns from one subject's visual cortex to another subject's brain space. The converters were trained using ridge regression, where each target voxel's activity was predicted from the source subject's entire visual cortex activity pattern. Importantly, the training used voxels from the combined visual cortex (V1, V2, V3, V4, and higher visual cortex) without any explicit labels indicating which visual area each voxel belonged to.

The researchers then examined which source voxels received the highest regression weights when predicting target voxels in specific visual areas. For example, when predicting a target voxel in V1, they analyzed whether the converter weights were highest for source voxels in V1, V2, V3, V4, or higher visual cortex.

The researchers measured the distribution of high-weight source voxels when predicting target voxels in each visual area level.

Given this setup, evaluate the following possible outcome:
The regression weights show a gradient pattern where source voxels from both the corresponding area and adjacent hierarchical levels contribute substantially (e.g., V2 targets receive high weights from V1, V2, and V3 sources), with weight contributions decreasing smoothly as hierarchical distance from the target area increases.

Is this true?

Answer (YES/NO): YES